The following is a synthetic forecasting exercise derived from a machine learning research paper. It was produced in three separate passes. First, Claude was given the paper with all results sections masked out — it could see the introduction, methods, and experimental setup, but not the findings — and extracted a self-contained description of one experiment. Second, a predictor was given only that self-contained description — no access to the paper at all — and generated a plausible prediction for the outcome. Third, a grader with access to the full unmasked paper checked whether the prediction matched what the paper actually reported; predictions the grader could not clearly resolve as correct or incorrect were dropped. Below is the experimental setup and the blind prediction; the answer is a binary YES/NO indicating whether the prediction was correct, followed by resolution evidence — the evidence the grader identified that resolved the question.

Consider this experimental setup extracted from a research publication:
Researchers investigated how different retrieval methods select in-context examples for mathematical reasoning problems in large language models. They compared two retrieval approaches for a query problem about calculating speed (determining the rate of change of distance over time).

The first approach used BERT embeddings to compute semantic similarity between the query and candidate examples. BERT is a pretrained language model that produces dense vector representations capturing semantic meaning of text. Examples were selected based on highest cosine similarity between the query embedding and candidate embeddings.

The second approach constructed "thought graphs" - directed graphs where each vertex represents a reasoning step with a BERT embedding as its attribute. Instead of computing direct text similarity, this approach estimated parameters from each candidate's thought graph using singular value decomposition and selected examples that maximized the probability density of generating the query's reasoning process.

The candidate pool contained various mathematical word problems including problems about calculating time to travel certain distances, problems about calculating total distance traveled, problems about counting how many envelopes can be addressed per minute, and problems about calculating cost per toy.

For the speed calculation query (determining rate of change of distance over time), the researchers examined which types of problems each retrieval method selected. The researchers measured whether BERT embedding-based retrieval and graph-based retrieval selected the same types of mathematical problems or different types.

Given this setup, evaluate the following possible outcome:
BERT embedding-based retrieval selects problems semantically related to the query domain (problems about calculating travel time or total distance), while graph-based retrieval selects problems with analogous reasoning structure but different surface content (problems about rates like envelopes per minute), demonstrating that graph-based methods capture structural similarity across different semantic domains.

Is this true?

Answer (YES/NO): YES